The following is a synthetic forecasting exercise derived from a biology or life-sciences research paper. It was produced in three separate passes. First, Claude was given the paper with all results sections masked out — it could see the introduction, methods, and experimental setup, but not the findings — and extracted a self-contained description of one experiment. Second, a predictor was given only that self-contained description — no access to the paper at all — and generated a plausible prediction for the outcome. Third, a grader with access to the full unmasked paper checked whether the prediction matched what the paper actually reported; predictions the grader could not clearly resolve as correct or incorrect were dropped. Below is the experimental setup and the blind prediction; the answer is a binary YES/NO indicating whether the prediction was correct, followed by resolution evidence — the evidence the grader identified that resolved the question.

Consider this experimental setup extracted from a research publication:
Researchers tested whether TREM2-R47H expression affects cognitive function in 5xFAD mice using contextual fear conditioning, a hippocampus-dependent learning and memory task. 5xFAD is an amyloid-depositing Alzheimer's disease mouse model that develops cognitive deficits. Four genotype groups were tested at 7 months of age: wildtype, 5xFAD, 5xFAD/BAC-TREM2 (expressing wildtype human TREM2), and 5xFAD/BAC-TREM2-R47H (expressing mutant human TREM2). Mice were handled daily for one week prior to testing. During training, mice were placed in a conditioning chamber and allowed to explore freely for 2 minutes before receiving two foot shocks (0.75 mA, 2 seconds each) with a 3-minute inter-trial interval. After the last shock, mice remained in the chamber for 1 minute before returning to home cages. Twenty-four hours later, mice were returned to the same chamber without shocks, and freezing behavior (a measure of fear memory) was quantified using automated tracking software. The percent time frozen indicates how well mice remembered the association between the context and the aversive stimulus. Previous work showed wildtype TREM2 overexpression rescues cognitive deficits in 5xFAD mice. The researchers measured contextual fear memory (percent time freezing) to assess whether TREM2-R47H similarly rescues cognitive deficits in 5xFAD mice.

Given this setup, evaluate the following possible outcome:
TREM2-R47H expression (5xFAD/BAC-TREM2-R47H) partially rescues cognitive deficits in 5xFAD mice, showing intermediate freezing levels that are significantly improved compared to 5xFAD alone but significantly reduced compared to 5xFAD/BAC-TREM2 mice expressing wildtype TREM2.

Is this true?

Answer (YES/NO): NO